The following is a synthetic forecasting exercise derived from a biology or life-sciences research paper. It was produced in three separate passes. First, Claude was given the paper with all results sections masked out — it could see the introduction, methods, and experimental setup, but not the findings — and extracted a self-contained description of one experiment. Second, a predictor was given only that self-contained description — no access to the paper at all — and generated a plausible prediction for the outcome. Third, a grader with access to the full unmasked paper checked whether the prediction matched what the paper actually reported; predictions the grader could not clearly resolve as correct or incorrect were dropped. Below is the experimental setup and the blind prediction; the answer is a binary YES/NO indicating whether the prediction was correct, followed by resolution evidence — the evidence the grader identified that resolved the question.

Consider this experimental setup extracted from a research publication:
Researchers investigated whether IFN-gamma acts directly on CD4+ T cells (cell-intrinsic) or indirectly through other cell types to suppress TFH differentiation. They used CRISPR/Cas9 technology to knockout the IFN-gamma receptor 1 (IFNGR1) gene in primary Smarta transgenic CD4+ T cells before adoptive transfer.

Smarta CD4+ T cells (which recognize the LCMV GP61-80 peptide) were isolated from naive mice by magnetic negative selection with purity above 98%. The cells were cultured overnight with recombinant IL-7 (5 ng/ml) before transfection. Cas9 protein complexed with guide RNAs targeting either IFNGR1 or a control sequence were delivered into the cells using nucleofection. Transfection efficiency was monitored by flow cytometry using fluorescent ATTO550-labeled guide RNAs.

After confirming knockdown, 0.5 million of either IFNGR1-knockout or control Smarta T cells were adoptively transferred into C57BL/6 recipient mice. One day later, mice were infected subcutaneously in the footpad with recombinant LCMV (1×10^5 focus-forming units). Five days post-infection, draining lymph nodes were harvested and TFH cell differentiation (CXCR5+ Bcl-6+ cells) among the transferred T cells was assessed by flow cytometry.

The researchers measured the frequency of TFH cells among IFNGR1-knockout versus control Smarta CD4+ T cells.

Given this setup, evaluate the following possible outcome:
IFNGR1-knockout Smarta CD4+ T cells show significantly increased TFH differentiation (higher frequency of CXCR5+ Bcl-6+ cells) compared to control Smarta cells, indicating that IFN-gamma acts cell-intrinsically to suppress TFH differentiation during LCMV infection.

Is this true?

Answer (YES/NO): NO